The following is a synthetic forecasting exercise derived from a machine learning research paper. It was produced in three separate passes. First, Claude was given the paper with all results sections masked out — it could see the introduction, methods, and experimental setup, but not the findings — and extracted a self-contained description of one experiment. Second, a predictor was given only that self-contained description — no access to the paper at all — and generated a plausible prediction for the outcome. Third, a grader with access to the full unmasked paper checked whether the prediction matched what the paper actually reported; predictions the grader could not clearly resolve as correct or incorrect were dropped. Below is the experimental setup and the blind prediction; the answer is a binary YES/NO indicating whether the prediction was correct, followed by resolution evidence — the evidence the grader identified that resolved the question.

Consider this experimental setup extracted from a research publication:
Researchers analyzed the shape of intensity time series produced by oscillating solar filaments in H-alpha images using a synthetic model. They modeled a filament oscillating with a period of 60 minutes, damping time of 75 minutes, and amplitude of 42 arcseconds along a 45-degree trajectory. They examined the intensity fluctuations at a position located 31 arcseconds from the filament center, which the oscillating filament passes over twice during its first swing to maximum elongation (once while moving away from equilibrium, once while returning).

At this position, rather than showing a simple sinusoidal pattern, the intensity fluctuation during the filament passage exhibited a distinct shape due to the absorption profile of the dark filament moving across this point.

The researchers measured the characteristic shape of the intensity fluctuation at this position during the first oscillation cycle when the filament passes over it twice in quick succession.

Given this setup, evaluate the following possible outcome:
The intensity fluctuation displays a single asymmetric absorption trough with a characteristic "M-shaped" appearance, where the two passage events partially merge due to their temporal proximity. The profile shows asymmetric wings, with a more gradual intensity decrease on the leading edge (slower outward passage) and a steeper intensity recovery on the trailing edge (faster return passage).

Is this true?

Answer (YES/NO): NO